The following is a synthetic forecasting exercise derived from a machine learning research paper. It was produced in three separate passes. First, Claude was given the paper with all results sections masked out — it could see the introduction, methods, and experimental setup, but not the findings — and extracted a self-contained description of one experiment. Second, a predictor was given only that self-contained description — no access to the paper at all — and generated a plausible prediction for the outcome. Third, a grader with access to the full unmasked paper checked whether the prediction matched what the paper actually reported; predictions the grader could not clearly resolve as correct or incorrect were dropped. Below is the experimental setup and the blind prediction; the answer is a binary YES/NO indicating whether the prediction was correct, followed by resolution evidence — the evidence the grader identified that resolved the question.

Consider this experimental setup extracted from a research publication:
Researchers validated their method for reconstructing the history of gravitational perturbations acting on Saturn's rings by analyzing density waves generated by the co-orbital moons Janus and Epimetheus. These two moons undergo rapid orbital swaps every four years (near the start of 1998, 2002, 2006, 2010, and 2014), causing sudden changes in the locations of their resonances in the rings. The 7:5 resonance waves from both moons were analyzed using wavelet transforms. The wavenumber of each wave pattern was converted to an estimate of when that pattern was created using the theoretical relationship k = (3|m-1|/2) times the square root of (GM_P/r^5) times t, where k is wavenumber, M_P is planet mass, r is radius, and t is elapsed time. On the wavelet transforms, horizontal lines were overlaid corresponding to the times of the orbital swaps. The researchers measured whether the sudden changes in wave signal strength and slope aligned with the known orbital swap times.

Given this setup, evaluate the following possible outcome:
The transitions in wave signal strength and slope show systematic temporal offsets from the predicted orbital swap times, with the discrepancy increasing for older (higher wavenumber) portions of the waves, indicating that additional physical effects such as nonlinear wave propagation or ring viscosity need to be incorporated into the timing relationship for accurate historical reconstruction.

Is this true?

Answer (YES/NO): NO